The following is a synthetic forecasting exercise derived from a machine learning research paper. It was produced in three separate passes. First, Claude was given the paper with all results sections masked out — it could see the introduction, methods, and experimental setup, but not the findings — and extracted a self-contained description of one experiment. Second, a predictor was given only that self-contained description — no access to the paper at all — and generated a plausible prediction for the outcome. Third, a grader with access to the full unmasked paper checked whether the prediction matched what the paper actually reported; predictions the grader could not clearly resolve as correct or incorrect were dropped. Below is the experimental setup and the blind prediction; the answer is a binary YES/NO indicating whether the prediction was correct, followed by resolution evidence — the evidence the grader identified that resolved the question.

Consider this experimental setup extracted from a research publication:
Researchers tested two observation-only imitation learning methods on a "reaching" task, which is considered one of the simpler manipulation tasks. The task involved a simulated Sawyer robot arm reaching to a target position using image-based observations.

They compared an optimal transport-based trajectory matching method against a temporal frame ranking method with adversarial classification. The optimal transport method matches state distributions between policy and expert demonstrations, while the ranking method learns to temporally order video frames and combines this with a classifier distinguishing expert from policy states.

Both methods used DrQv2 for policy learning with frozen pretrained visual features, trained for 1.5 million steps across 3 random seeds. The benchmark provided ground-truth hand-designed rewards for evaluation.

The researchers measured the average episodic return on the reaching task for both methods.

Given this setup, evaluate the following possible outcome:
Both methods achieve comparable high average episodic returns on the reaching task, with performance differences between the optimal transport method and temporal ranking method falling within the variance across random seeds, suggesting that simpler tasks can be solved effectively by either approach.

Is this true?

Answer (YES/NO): NO